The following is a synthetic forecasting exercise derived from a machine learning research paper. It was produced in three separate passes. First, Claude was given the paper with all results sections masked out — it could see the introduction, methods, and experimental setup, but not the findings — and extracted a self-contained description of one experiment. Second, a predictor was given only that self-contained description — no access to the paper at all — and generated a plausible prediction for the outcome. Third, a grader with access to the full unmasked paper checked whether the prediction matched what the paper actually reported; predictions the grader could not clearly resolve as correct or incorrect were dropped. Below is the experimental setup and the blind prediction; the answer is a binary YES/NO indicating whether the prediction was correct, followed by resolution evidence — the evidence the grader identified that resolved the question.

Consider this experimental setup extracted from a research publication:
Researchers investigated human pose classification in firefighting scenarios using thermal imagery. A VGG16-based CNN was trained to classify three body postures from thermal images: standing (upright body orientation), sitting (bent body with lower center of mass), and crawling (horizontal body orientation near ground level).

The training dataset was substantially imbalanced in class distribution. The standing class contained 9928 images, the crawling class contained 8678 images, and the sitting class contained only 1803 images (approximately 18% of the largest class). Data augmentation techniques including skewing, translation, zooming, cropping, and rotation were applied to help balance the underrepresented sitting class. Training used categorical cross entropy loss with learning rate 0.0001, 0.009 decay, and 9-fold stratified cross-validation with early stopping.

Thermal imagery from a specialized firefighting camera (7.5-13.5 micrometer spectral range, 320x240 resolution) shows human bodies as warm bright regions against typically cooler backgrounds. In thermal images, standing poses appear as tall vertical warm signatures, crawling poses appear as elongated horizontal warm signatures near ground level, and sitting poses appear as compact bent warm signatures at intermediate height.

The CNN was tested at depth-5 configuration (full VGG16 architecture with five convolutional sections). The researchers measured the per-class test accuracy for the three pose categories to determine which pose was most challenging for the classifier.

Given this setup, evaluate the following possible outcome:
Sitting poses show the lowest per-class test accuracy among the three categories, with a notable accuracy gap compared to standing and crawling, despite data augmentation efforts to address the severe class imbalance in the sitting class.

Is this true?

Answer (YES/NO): YES